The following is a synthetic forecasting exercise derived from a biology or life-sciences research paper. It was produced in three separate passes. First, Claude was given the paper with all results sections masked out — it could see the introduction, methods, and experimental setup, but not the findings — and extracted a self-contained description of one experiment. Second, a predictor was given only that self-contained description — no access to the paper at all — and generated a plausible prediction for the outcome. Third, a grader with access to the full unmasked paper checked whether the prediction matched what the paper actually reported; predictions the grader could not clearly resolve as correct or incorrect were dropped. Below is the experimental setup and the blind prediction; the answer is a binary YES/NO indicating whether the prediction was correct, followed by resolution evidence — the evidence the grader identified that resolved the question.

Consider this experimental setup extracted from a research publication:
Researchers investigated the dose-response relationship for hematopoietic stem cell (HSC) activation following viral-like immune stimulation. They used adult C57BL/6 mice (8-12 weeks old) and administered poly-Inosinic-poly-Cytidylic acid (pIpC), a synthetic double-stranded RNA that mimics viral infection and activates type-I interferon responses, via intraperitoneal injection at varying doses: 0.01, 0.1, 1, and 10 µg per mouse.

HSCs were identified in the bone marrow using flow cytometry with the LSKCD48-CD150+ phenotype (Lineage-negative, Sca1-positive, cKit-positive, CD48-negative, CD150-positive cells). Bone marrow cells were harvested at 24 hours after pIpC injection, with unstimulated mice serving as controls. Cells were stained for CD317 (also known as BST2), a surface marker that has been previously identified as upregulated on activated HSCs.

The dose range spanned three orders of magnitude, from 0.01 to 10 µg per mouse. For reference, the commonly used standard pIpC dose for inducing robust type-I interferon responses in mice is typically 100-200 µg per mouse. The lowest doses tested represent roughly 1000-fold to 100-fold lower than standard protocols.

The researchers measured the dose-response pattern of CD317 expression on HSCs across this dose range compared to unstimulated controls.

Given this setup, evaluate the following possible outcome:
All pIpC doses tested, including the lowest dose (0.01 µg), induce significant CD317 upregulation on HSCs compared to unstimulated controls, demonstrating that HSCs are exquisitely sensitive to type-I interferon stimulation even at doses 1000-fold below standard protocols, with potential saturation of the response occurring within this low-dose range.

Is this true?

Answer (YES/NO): NO